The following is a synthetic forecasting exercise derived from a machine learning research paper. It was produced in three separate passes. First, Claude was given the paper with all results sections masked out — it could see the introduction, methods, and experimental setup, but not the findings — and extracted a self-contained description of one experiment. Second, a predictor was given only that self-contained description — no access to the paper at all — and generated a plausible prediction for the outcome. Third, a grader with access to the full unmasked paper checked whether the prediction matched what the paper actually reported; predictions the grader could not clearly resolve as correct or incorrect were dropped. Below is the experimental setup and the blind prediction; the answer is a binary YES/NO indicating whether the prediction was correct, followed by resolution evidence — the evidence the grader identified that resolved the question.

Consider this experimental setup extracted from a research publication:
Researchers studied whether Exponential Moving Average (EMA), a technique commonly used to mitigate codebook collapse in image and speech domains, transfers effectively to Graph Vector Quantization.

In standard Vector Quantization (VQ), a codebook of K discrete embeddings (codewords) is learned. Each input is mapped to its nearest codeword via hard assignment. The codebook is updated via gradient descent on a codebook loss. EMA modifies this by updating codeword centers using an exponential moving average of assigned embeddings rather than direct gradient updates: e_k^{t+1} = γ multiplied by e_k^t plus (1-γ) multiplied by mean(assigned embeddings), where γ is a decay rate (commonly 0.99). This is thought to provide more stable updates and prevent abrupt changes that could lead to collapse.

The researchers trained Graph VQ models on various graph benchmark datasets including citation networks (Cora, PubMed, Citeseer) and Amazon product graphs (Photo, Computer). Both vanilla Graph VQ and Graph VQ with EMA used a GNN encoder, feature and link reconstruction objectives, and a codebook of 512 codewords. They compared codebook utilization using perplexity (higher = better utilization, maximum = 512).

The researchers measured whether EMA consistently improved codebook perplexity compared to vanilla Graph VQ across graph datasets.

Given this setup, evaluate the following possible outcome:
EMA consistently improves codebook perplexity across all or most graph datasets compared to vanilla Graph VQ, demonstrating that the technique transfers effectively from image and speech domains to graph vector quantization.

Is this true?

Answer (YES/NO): NO